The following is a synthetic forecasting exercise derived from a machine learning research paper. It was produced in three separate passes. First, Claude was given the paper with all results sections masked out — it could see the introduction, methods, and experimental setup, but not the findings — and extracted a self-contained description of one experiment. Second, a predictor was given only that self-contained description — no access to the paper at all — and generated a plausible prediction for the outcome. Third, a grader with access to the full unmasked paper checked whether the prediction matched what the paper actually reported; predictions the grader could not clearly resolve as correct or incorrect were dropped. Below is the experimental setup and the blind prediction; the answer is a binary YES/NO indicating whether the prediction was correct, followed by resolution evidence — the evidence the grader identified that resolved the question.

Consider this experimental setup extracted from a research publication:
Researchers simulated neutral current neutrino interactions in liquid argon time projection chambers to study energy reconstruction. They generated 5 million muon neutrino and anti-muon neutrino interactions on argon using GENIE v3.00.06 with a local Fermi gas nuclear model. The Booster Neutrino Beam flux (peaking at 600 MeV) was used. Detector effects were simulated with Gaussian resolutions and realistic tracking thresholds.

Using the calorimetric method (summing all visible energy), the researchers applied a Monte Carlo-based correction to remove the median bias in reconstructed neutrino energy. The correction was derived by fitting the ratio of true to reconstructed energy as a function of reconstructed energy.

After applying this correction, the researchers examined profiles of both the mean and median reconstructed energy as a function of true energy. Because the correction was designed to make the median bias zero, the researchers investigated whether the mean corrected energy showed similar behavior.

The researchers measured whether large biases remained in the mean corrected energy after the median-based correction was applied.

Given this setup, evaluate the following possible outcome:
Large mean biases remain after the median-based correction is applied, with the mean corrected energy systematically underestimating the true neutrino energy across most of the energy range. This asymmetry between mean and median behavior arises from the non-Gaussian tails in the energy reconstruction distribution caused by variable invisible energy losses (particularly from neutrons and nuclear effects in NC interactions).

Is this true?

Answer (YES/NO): YES